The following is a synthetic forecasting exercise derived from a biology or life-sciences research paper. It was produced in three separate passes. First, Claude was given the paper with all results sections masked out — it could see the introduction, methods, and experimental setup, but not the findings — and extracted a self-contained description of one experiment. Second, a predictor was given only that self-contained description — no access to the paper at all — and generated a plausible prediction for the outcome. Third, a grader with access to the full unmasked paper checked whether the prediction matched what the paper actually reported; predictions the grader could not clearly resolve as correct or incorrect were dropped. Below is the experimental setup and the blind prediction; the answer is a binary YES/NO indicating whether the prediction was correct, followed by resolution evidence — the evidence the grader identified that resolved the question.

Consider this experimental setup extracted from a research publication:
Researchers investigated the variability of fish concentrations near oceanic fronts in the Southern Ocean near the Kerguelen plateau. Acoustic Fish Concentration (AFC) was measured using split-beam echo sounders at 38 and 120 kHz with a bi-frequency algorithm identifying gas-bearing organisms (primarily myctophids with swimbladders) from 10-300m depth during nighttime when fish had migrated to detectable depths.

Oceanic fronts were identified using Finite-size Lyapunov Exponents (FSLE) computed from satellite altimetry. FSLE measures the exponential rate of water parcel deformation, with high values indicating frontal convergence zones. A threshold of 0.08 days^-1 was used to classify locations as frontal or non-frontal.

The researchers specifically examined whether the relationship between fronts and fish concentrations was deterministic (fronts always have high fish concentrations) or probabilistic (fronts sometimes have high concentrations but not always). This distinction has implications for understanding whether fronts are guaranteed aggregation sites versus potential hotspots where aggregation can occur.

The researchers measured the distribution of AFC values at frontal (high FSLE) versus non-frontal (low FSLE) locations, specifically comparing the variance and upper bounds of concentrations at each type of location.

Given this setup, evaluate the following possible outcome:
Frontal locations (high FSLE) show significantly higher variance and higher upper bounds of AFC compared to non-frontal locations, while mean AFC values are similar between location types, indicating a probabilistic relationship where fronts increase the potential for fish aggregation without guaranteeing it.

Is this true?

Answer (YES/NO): NO